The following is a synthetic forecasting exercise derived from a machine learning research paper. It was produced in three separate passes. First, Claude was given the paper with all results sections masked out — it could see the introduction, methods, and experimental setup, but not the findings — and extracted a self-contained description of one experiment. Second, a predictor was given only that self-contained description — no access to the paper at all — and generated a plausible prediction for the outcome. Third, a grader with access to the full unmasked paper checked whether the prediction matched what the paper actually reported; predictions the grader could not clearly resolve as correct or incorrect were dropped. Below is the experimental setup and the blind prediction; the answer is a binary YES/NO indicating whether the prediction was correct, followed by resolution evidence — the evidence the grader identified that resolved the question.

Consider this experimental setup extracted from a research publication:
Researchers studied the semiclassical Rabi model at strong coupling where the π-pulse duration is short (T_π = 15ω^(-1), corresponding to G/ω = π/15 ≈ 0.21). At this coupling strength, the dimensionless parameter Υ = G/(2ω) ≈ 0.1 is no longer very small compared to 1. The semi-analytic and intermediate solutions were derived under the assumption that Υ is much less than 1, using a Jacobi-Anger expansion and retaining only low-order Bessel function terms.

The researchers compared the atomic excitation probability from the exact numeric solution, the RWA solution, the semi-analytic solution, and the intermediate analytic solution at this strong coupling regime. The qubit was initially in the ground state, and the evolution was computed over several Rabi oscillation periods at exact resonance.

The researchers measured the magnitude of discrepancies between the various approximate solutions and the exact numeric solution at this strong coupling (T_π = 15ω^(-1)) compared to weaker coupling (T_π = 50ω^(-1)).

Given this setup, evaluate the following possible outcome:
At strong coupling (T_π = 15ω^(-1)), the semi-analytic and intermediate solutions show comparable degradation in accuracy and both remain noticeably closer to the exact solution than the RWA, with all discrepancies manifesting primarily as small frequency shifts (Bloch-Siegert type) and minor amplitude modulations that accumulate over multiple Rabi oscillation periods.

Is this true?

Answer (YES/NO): NO